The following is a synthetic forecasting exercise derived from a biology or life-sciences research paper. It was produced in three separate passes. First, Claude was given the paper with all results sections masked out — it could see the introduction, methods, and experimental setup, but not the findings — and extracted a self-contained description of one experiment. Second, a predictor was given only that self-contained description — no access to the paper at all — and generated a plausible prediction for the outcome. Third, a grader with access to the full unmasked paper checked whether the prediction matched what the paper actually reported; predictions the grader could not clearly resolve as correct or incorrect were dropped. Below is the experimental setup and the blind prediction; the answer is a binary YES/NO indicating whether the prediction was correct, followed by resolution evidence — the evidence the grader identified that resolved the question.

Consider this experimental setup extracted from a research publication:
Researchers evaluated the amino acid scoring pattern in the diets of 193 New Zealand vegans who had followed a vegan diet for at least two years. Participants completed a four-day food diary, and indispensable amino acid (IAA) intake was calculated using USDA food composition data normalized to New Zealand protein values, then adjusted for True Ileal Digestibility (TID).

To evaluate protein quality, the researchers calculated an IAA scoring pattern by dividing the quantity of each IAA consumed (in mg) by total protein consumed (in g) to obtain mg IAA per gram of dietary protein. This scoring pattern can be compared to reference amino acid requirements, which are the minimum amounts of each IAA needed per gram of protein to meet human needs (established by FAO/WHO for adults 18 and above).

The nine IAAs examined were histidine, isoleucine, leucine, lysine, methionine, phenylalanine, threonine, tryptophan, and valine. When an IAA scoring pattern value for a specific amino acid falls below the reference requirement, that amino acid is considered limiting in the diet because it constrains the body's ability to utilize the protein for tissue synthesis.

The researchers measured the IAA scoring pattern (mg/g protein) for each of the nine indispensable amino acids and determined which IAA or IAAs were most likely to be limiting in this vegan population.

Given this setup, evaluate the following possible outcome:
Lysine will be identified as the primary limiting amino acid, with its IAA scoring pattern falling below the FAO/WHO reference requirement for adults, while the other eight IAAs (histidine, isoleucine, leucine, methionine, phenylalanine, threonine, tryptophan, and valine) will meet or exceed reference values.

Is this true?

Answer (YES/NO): NO